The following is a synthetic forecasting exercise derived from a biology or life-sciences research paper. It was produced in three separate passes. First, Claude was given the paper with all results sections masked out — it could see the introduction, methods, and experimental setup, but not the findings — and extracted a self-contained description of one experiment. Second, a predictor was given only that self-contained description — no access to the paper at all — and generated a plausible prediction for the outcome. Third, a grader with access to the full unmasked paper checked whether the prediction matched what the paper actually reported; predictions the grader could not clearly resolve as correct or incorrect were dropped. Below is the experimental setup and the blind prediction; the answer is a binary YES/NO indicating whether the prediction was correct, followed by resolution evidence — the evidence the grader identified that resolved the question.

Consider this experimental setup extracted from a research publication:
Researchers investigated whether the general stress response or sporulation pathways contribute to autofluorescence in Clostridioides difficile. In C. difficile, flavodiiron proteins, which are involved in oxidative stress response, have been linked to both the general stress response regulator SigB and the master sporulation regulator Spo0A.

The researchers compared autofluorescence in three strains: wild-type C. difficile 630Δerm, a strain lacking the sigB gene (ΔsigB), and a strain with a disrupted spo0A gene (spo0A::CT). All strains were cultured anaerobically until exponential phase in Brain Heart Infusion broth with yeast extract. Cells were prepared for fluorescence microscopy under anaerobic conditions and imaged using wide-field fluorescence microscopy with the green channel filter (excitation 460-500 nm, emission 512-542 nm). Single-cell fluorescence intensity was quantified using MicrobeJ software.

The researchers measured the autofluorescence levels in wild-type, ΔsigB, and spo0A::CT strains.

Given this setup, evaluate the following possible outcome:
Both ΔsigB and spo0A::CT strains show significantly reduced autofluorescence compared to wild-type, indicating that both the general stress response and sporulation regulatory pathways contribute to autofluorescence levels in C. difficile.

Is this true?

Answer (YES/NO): NO